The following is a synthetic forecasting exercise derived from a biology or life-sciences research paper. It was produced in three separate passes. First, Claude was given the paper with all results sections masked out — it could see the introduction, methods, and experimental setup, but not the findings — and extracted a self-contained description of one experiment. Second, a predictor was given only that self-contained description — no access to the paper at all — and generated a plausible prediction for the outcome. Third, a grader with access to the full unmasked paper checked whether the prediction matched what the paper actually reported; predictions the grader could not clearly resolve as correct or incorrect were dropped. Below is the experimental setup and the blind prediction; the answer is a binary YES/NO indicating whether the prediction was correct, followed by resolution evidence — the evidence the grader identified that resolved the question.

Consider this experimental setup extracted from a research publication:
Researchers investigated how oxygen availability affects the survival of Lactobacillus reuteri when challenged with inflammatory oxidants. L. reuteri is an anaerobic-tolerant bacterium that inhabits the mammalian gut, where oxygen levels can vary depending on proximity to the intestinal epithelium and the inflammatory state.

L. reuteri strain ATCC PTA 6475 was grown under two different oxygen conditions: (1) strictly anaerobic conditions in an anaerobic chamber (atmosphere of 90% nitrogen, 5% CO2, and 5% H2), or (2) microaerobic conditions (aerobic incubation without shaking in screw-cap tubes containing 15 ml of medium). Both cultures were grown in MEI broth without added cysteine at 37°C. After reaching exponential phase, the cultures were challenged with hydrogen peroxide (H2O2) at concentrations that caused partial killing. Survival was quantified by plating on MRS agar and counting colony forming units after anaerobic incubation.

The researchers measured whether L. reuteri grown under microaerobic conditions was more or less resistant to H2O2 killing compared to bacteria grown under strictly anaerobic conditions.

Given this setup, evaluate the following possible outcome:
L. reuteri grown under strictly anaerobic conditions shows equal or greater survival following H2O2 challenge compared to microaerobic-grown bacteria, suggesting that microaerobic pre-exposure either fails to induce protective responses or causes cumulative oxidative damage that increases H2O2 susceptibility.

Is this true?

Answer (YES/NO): YES